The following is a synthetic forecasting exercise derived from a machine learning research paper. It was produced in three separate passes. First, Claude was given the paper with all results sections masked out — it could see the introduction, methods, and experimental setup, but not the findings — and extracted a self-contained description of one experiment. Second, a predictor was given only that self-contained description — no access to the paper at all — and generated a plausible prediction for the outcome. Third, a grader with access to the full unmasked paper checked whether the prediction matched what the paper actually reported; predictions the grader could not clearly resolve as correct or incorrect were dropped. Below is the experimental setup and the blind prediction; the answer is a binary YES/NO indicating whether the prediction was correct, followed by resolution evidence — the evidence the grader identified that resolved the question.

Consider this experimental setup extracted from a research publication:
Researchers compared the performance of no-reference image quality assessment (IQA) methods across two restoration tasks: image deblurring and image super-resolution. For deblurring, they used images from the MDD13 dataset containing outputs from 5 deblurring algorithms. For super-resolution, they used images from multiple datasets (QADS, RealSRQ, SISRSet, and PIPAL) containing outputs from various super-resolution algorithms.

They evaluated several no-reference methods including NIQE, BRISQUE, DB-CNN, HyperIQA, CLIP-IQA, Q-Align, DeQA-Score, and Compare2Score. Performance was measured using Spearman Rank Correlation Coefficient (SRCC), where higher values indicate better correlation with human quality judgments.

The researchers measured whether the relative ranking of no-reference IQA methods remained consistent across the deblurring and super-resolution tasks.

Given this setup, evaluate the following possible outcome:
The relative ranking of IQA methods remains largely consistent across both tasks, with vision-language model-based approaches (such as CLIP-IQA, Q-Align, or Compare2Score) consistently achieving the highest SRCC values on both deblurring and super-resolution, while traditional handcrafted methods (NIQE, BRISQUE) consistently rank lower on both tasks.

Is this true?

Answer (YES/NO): NO